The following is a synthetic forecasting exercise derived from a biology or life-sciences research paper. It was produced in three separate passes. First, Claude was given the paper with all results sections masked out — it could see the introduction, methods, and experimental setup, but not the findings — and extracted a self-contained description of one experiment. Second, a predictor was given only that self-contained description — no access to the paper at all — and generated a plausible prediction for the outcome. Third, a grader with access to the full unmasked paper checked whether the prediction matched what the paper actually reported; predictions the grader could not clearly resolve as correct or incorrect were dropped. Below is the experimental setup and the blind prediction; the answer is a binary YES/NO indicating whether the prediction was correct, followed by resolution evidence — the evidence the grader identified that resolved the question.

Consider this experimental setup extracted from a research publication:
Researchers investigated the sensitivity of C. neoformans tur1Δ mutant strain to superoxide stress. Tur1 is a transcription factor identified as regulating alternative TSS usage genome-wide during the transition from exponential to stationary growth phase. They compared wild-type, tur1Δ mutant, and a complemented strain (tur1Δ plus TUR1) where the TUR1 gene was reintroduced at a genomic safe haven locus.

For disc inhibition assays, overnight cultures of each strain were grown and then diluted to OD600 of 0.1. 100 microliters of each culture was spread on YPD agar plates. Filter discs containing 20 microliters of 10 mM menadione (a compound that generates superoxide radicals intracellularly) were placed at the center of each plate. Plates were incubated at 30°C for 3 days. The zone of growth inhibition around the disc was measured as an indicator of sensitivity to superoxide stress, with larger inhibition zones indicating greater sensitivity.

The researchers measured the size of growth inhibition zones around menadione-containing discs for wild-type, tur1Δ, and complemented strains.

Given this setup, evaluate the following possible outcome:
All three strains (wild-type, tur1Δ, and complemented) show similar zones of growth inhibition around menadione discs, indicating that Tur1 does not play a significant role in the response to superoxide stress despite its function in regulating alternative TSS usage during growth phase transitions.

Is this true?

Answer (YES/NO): NO